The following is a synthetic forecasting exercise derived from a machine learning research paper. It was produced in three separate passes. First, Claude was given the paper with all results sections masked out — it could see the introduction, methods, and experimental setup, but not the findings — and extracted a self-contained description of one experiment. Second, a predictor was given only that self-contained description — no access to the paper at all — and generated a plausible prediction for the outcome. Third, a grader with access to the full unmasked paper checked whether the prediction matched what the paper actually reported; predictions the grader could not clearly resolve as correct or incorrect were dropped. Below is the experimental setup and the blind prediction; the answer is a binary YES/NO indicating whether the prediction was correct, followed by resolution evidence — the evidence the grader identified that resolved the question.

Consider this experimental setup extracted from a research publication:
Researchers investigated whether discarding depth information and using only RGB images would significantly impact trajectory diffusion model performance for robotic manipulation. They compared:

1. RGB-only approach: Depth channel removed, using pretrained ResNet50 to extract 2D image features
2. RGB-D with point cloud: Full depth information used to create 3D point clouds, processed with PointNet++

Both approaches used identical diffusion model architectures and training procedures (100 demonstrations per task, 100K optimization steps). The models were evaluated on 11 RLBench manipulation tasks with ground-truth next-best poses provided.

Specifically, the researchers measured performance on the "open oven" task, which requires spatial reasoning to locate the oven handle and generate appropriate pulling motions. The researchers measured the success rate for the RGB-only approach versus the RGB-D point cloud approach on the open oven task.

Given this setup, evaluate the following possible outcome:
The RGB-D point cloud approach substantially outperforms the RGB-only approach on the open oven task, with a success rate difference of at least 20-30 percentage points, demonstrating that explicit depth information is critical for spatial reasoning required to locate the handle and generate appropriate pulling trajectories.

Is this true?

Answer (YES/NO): YES